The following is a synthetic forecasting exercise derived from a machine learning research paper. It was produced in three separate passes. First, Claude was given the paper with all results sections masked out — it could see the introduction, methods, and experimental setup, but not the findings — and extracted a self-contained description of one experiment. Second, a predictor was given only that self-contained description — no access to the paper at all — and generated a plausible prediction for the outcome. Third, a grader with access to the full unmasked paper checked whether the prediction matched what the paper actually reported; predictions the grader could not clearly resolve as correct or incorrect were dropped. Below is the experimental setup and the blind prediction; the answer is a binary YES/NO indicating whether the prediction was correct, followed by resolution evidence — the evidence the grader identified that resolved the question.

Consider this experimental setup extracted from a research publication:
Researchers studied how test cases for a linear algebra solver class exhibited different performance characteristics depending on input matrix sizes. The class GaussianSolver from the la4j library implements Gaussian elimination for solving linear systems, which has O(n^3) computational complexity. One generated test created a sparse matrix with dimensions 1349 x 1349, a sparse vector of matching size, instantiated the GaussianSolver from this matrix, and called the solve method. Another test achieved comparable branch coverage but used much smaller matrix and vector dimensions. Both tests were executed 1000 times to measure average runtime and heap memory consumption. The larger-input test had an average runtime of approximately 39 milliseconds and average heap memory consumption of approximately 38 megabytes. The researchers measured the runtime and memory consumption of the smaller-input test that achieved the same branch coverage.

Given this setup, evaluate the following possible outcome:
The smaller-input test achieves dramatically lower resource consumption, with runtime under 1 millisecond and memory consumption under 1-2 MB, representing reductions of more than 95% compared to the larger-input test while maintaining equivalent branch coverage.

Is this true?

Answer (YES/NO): NO